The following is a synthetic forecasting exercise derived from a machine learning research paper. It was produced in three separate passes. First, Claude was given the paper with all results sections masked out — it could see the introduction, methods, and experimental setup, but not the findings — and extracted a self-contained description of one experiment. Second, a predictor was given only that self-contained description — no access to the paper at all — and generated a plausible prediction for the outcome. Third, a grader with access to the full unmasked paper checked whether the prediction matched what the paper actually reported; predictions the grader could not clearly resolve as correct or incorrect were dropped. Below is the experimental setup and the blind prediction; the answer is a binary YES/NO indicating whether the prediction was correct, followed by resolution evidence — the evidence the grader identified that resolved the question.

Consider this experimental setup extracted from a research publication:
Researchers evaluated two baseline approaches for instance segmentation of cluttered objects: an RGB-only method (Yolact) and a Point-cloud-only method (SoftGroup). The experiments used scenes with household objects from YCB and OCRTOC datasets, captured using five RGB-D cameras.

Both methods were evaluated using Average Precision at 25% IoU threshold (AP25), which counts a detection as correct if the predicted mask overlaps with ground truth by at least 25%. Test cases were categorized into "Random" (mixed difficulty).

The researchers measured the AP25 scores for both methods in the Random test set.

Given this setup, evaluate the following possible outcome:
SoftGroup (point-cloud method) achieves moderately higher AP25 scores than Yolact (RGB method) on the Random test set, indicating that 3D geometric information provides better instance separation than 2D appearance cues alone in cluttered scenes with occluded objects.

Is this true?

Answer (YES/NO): NO